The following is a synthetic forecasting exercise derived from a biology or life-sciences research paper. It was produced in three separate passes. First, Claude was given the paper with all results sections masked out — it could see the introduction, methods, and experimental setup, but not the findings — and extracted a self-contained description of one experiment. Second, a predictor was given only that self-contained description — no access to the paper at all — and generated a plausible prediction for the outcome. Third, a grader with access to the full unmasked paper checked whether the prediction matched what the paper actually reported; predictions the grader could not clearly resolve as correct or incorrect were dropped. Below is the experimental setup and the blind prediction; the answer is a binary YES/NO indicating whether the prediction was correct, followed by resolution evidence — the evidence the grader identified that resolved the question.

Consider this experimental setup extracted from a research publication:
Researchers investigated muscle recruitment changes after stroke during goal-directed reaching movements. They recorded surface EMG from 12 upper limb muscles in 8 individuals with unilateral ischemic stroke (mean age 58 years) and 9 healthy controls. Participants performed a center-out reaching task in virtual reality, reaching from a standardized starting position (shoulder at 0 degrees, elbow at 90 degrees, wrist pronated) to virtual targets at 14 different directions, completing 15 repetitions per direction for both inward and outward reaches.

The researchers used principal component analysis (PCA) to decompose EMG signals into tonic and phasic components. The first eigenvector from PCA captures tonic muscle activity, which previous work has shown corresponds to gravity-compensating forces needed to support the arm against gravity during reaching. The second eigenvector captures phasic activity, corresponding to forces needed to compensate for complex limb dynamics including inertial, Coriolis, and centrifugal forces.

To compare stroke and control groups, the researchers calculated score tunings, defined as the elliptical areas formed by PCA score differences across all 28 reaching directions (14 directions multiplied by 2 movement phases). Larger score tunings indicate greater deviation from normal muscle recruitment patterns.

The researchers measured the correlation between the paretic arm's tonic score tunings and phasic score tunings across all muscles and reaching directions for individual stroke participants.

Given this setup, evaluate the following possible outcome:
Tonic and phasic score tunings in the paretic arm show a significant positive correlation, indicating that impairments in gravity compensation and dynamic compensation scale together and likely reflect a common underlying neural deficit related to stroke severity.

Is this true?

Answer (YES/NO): NO